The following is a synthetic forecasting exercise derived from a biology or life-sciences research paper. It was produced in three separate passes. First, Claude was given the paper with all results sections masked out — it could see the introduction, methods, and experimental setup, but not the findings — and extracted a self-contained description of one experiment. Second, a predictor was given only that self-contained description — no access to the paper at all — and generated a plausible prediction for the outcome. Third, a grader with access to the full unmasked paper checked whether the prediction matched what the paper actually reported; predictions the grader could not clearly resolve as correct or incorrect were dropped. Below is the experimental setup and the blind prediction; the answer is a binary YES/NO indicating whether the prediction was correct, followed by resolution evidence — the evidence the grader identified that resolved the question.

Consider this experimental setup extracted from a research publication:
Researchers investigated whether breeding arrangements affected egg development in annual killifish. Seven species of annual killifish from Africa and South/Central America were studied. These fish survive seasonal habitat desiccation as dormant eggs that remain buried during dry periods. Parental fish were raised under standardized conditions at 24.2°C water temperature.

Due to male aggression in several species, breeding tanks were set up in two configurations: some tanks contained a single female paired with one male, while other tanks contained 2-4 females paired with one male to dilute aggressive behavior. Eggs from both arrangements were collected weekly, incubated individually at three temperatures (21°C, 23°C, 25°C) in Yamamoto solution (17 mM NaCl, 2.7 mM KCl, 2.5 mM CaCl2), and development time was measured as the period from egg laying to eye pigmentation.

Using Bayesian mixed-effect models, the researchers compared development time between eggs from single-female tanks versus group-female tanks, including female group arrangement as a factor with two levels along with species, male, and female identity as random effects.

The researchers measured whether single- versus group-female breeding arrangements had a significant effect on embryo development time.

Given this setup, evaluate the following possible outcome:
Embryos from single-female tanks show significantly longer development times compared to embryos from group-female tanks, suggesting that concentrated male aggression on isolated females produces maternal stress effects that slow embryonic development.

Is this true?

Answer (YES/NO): NO